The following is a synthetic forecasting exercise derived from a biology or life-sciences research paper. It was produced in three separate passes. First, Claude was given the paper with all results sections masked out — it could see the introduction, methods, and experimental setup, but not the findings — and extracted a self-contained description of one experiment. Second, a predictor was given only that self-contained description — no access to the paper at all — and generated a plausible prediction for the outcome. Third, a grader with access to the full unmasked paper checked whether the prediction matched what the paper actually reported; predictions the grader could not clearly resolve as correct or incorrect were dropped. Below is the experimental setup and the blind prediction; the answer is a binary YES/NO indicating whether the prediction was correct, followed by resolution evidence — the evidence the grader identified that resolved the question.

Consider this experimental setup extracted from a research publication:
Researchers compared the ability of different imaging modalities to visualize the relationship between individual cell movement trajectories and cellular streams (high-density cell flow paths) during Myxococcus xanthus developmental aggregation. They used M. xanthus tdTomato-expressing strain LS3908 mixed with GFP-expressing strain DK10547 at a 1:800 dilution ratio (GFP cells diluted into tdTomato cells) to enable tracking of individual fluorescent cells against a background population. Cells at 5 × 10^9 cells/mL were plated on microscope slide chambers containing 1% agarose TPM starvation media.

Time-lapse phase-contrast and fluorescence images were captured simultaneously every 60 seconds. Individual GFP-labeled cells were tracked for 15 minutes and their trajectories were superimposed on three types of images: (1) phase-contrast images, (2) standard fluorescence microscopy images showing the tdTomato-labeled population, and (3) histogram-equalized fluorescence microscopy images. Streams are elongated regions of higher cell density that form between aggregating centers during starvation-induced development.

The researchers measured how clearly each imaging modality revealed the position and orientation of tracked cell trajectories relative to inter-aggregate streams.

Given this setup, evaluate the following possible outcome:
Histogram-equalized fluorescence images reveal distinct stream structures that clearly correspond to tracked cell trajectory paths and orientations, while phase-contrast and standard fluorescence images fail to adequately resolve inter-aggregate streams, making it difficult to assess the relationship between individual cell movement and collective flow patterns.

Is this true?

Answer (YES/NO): YES